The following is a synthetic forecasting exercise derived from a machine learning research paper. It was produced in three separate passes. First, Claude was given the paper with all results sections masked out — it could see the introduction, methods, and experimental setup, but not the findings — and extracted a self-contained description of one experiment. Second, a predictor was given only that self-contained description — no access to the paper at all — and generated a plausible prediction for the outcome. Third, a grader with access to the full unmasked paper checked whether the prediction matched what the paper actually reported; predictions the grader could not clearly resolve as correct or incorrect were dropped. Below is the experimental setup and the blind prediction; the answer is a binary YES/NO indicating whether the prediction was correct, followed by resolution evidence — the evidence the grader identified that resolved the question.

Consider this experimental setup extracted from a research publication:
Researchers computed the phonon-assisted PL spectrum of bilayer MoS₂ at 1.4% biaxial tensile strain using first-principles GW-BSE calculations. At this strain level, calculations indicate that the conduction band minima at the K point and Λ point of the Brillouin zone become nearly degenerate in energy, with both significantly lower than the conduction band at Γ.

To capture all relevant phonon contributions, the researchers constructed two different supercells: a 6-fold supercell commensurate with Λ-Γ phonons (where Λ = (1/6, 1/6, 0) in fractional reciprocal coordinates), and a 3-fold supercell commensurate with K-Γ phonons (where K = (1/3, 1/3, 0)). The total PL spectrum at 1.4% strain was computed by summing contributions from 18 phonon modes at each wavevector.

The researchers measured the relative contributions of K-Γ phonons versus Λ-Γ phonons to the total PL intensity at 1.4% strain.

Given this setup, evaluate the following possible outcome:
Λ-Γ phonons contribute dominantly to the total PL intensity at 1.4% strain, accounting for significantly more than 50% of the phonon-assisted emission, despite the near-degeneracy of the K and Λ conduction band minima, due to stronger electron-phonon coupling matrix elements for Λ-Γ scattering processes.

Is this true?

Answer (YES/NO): NO